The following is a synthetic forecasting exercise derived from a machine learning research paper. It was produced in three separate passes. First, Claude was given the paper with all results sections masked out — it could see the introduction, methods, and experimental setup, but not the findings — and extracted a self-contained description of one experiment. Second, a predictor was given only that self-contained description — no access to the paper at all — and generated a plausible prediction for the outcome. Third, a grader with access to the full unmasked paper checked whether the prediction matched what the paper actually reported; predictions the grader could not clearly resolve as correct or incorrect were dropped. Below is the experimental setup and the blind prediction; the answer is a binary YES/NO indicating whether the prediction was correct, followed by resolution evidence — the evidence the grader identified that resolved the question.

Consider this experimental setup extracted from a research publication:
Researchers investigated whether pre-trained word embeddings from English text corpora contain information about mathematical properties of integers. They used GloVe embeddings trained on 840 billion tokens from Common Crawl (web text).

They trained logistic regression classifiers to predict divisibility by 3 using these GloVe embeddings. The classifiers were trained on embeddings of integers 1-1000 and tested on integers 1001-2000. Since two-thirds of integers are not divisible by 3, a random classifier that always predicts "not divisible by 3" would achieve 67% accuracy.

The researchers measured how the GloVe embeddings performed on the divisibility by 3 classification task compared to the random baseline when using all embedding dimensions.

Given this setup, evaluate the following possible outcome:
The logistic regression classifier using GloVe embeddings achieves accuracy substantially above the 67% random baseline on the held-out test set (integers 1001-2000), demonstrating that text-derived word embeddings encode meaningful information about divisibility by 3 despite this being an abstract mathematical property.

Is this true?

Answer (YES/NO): NO